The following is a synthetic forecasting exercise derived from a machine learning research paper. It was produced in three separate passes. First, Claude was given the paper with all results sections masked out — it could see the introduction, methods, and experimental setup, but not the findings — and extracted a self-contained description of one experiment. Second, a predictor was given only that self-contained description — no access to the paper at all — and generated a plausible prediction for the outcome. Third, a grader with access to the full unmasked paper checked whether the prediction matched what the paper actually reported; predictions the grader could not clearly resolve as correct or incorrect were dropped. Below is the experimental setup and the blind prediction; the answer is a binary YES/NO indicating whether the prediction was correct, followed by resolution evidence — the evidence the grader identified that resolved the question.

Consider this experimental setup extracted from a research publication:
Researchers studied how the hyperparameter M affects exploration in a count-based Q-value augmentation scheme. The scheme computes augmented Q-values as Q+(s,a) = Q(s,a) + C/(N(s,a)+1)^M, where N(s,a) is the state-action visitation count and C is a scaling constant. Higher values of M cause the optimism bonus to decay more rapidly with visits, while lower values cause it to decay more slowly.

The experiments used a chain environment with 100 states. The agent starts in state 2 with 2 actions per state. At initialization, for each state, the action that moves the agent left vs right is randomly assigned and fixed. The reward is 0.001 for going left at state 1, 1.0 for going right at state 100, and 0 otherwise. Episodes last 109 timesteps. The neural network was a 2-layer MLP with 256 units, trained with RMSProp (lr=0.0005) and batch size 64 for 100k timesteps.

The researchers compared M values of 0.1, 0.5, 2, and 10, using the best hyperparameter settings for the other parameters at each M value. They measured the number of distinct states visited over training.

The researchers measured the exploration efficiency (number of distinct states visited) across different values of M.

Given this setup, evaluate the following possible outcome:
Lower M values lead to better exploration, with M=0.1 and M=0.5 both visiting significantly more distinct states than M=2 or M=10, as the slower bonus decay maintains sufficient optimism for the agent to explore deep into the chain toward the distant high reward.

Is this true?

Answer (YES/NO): NO